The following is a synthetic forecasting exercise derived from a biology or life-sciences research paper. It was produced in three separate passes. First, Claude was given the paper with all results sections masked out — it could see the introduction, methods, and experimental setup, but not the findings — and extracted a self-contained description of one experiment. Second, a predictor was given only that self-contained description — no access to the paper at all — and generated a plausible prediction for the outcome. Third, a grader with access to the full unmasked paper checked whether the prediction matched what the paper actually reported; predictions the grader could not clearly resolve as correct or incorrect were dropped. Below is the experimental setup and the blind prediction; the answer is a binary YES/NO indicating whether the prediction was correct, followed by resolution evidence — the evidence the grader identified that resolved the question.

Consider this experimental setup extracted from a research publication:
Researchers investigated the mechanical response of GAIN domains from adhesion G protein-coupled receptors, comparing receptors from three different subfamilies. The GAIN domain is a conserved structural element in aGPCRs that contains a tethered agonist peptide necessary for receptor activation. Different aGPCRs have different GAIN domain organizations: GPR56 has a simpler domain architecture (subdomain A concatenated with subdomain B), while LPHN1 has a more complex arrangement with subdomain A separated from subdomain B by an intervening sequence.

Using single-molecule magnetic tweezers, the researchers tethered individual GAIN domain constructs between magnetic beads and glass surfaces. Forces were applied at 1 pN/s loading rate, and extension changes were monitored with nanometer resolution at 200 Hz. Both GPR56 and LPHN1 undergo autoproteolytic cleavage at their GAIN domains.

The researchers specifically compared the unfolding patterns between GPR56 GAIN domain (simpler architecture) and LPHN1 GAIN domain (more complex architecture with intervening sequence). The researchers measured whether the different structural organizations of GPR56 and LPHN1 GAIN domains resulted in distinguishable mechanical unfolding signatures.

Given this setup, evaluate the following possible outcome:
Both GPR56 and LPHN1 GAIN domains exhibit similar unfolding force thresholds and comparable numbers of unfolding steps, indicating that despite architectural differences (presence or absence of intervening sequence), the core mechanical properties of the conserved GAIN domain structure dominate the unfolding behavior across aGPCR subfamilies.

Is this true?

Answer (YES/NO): YES